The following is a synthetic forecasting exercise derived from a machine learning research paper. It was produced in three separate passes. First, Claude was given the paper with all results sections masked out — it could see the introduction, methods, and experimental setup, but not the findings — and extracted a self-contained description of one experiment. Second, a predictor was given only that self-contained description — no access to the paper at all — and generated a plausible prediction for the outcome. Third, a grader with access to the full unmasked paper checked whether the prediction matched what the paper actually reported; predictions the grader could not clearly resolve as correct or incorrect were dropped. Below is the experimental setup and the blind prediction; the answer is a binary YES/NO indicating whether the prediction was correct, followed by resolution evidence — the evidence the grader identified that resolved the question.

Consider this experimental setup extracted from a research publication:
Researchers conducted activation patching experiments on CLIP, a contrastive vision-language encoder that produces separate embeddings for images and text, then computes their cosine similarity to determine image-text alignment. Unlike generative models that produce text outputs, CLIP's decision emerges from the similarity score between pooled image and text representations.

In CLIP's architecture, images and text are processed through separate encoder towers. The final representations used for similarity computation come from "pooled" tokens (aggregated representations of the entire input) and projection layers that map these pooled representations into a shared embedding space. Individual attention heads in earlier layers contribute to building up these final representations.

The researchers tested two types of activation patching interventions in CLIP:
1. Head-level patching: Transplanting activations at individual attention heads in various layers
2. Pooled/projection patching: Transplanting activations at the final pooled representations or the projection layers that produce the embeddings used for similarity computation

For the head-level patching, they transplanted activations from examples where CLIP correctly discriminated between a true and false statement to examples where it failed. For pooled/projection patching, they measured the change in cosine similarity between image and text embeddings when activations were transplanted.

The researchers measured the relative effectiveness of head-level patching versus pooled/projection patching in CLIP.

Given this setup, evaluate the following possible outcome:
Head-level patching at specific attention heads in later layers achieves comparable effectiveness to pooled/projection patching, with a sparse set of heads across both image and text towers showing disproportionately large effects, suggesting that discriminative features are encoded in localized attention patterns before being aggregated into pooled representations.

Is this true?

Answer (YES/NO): NO